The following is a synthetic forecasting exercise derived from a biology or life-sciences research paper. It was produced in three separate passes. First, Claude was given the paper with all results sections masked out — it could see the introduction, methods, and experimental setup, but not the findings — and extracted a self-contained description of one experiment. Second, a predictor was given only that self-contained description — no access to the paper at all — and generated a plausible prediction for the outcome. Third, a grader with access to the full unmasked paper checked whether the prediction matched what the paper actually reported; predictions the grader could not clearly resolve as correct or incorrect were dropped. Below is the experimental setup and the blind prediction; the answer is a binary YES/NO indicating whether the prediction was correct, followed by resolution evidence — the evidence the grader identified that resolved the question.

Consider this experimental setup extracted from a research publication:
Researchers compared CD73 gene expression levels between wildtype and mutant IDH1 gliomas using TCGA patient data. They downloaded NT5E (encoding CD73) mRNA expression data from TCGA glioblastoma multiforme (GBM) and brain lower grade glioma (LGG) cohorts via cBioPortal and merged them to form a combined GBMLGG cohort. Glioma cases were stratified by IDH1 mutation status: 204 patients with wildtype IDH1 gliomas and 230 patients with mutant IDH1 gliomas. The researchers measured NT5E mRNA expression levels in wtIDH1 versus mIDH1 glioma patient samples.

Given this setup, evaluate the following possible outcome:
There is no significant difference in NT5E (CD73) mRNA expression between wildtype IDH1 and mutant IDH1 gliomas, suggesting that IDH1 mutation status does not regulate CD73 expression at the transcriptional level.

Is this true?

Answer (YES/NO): NO